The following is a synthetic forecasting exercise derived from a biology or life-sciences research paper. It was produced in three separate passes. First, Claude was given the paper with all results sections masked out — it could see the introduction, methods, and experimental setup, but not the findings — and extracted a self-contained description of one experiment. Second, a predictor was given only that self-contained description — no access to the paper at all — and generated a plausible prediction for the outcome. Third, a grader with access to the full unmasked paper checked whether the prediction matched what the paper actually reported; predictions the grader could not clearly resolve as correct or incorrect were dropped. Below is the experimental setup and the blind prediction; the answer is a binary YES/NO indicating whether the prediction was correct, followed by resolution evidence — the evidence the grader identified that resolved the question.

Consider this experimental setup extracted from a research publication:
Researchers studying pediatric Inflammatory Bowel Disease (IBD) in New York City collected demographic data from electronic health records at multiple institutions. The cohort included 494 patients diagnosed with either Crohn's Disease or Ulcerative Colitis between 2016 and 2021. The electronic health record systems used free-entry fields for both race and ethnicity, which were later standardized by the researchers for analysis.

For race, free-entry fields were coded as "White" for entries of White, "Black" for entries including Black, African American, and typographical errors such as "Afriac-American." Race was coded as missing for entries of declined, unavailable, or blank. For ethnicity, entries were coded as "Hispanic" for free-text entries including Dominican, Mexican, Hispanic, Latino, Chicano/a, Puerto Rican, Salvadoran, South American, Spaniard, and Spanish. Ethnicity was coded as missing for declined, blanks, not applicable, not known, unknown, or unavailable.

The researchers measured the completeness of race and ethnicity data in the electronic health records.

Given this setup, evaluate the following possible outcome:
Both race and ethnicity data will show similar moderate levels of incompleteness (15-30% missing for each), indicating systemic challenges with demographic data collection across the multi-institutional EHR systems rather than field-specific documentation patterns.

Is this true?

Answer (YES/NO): NO